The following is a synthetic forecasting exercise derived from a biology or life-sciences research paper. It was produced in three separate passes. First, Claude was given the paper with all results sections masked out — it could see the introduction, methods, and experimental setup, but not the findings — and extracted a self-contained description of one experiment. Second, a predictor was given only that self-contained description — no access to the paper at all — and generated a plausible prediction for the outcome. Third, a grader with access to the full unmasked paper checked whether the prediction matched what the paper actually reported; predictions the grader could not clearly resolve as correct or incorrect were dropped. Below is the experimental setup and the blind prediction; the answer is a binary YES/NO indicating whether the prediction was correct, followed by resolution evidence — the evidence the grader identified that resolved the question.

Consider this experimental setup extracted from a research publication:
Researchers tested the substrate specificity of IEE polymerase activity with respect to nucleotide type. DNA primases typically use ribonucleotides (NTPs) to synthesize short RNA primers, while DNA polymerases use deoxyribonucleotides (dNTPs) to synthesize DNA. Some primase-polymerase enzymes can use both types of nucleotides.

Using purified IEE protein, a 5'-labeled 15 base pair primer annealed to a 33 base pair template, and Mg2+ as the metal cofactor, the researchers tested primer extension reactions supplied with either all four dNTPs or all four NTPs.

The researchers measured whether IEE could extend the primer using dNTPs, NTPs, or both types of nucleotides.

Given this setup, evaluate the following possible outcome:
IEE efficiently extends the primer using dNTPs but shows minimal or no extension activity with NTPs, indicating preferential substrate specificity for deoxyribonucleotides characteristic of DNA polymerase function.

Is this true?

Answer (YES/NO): YES